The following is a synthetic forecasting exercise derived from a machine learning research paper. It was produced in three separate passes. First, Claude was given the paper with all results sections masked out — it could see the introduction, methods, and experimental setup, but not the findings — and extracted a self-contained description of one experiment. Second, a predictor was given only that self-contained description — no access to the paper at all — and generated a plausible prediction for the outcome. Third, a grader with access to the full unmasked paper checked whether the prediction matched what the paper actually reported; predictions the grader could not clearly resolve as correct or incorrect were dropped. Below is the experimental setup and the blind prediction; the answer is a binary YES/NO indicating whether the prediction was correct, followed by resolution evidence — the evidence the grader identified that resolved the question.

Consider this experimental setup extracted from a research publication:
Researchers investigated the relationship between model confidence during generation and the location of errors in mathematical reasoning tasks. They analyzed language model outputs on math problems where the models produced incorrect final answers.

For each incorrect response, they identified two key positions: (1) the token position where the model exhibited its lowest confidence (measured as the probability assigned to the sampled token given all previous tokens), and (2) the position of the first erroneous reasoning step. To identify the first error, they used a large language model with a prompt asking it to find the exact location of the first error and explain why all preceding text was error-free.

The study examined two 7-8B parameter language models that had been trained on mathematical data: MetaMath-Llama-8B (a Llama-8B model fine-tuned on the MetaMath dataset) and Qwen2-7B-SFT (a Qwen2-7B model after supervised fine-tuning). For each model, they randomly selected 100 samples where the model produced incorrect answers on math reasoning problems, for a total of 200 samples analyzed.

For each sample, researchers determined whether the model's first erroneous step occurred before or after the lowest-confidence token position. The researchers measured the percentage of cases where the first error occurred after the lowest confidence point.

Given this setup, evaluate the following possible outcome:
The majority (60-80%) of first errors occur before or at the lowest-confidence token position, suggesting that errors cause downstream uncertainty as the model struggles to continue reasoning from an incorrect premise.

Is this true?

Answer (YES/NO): NO